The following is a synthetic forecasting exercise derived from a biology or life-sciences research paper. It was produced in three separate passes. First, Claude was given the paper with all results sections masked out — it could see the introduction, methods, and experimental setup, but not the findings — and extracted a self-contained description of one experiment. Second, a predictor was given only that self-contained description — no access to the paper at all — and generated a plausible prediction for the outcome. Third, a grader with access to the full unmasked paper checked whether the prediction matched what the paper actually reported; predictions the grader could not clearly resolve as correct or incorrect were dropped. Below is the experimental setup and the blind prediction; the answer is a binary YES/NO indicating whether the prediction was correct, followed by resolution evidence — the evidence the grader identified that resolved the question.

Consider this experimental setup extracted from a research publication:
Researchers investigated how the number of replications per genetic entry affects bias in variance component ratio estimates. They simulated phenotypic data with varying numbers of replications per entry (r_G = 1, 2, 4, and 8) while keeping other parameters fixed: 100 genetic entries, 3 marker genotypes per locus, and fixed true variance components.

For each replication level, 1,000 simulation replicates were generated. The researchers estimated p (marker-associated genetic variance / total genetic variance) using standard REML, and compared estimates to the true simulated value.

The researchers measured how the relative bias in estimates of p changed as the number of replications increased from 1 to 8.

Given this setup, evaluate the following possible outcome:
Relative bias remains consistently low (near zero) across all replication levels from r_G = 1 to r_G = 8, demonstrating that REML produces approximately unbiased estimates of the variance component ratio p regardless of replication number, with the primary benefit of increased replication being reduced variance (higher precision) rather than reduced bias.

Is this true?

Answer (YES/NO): NO